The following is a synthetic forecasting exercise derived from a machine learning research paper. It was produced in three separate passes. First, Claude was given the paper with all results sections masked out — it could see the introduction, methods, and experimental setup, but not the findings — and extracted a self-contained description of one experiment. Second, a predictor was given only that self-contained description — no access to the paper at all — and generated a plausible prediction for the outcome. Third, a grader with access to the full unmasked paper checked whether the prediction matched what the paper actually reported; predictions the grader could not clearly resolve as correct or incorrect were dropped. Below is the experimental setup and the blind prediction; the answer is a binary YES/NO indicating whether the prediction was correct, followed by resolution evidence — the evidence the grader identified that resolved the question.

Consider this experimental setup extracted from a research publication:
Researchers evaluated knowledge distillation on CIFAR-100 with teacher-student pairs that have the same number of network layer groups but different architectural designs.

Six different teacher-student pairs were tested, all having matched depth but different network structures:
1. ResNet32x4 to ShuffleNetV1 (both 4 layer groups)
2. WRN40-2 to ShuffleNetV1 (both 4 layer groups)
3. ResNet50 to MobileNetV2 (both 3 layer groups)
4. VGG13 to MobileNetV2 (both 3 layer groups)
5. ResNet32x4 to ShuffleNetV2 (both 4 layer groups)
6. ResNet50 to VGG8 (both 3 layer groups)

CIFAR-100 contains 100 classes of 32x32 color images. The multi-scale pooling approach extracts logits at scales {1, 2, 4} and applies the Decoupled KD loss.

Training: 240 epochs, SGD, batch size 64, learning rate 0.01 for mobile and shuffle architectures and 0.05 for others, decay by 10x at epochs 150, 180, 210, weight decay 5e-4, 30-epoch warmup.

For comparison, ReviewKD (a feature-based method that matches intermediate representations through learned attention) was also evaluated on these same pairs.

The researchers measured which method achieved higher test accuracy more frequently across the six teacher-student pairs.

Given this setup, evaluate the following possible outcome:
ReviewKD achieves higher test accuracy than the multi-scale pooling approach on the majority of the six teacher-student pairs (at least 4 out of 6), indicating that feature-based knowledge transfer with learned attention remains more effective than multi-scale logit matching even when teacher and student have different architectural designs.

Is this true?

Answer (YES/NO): NO